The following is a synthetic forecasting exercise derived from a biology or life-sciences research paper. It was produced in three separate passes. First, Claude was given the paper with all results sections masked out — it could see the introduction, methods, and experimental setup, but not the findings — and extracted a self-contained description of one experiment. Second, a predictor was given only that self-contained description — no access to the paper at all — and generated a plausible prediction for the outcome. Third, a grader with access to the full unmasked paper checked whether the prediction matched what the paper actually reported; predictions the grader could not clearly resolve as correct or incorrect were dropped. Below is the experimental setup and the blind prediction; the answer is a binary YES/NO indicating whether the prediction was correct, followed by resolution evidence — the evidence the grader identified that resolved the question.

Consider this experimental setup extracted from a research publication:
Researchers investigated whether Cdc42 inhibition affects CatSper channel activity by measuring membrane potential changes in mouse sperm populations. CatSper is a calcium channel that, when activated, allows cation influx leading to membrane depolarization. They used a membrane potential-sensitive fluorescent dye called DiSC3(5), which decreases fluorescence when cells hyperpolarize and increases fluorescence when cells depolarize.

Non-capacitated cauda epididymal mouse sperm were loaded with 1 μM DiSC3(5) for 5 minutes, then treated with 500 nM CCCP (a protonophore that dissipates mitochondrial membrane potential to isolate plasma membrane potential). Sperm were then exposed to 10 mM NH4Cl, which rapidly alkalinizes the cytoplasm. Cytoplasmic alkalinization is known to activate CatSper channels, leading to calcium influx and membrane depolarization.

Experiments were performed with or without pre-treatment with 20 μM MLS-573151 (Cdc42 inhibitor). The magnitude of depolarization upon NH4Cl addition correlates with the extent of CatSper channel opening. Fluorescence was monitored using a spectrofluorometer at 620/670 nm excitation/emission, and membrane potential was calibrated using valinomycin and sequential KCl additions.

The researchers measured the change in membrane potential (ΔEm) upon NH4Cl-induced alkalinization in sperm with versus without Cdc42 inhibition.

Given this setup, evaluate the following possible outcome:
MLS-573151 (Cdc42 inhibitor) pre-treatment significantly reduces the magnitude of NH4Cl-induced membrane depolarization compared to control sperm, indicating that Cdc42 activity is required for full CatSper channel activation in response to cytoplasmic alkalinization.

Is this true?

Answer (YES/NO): NO